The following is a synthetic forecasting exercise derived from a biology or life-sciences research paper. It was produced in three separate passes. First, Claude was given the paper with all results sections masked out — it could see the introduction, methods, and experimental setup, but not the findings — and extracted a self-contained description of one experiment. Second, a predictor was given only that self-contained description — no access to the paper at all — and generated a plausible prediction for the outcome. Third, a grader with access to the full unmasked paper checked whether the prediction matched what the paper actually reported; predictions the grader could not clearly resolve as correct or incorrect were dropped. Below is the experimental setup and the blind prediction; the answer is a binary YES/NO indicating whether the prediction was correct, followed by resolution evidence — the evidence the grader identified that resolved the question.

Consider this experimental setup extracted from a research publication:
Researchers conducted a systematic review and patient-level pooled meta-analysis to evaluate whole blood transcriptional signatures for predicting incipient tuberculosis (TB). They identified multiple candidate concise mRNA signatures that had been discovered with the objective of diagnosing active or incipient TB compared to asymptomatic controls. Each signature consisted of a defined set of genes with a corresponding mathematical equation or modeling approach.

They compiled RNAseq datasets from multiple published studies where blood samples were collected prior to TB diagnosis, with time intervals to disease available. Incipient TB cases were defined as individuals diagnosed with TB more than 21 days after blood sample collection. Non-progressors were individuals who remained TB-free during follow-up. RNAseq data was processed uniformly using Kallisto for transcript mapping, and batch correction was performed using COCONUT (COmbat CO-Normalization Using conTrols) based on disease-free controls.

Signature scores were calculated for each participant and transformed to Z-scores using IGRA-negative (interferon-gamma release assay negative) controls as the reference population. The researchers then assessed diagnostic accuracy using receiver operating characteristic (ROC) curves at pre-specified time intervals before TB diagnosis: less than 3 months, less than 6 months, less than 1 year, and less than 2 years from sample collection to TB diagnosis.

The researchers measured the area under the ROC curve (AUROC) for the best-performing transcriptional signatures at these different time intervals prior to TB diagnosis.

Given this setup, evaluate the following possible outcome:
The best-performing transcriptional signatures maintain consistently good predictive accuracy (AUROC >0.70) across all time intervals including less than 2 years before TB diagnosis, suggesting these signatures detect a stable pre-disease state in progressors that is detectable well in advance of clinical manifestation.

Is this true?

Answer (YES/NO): NO